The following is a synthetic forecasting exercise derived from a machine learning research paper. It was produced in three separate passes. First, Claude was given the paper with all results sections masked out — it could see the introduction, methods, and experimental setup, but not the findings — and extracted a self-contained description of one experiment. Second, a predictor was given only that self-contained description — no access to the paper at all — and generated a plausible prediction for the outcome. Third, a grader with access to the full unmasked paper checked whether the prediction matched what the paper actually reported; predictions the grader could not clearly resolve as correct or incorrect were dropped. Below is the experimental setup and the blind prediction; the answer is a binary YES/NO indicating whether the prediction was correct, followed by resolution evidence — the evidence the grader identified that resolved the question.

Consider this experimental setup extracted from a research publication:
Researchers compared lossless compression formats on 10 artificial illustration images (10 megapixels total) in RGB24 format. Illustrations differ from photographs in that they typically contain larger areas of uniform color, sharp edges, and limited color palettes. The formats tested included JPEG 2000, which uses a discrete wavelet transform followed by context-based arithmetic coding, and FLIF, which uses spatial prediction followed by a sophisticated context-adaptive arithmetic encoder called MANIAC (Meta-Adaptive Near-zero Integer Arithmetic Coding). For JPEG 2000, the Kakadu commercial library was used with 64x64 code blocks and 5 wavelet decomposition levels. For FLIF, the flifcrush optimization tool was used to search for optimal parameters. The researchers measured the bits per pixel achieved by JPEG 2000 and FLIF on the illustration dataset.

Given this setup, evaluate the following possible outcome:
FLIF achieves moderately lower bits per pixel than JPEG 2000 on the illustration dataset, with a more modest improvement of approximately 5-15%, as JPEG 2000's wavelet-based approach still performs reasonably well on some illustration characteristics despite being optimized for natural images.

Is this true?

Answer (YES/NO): NO